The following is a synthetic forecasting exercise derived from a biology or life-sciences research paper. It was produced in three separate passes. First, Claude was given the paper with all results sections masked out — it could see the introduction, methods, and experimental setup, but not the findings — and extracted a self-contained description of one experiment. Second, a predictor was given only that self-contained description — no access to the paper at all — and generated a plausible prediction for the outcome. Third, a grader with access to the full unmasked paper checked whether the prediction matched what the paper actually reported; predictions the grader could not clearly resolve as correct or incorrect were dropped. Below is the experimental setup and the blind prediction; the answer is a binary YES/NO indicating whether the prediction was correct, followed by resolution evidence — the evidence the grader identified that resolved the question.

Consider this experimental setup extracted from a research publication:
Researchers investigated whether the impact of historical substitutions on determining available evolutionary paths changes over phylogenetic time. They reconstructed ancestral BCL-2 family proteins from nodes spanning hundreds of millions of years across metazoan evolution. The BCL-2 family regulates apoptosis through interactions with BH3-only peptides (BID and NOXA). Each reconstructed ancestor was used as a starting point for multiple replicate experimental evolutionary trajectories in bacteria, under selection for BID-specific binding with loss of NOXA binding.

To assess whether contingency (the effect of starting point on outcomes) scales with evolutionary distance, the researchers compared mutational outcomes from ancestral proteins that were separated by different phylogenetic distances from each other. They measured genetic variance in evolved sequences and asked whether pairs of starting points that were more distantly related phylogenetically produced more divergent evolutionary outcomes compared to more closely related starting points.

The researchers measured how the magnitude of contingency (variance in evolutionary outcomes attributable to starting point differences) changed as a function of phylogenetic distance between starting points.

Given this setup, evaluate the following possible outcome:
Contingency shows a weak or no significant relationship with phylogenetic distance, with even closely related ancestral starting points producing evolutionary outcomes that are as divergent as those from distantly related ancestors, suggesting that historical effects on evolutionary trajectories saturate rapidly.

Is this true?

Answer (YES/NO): NO